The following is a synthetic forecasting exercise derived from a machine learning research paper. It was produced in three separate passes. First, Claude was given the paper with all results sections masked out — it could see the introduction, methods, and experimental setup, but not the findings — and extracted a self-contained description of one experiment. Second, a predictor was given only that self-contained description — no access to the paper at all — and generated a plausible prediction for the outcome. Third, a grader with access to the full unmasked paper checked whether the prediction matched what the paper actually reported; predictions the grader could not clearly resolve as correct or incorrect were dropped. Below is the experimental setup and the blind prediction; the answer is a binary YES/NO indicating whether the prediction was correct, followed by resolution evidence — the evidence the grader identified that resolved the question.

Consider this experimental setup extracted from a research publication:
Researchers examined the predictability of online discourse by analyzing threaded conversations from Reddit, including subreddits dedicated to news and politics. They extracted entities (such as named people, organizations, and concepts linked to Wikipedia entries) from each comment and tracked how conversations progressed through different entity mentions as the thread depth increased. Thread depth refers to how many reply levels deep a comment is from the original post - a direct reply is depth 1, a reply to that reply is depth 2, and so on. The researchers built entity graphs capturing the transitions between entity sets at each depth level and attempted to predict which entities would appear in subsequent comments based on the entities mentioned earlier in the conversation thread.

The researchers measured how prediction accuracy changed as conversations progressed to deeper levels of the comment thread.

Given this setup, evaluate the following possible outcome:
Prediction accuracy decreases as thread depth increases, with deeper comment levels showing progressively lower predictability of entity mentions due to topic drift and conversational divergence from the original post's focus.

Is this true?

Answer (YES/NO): YES